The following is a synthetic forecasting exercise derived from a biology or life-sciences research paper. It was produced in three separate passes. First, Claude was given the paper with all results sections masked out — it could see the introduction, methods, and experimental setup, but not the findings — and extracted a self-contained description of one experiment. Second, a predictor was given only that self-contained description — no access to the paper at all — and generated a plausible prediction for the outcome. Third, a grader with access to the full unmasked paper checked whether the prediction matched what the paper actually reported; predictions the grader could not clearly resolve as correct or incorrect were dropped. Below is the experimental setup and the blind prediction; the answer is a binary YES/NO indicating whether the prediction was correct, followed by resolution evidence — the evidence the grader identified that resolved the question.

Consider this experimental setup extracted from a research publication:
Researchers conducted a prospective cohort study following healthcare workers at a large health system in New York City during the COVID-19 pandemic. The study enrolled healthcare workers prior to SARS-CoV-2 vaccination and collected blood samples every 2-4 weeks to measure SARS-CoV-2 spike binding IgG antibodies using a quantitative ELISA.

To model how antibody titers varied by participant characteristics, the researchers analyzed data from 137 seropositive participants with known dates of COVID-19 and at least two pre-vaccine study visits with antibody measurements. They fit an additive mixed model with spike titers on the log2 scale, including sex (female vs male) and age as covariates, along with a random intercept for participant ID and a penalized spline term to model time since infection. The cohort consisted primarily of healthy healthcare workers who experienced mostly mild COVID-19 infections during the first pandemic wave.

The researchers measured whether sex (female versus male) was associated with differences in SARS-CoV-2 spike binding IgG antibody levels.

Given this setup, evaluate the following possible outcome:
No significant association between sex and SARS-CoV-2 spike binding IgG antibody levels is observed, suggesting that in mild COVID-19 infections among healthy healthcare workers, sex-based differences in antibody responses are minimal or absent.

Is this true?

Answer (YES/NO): NO